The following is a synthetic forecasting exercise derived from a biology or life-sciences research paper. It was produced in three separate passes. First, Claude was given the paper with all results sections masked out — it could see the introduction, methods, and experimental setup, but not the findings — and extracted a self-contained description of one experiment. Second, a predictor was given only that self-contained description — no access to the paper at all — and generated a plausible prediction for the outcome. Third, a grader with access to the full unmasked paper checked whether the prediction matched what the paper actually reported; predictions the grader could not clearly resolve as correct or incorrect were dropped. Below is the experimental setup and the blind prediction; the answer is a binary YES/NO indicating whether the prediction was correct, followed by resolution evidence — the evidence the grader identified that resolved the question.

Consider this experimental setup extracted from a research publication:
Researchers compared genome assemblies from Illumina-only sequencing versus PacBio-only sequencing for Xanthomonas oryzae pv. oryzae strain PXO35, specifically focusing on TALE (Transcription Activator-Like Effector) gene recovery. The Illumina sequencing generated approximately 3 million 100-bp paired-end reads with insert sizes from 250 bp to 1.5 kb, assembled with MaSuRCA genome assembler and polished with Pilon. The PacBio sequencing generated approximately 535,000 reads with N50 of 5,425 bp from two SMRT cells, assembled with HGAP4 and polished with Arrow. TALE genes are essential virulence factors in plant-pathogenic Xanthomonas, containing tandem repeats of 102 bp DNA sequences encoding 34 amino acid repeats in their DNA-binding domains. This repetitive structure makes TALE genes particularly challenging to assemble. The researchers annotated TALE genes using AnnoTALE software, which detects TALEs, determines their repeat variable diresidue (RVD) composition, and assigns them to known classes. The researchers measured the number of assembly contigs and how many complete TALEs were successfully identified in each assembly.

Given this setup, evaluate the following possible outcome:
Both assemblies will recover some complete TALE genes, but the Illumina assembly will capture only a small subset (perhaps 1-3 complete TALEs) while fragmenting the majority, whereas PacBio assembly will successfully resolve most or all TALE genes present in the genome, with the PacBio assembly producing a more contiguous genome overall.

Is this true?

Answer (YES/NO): NO